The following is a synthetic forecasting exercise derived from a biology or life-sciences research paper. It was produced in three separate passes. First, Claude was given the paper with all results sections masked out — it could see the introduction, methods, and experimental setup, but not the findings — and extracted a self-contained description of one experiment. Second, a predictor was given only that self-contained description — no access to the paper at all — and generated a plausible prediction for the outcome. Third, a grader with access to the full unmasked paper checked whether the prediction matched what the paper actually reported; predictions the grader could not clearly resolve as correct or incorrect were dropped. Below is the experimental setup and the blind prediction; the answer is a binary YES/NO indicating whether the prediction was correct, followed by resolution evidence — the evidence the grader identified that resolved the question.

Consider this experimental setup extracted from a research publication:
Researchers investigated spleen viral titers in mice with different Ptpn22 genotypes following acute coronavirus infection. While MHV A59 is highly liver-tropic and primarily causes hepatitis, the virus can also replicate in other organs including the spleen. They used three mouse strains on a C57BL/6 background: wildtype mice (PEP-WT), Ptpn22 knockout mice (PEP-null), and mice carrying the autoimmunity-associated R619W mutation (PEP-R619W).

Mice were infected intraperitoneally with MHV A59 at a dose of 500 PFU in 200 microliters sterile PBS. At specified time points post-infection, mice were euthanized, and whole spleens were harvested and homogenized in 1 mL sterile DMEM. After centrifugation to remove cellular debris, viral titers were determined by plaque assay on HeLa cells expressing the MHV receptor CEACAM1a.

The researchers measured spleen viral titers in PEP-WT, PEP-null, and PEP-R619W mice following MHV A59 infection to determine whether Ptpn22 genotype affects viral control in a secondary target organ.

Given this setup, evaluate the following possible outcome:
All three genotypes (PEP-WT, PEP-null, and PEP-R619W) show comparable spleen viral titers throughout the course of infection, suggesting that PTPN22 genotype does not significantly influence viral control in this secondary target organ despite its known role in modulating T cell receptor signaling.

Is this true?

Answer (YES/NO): YES